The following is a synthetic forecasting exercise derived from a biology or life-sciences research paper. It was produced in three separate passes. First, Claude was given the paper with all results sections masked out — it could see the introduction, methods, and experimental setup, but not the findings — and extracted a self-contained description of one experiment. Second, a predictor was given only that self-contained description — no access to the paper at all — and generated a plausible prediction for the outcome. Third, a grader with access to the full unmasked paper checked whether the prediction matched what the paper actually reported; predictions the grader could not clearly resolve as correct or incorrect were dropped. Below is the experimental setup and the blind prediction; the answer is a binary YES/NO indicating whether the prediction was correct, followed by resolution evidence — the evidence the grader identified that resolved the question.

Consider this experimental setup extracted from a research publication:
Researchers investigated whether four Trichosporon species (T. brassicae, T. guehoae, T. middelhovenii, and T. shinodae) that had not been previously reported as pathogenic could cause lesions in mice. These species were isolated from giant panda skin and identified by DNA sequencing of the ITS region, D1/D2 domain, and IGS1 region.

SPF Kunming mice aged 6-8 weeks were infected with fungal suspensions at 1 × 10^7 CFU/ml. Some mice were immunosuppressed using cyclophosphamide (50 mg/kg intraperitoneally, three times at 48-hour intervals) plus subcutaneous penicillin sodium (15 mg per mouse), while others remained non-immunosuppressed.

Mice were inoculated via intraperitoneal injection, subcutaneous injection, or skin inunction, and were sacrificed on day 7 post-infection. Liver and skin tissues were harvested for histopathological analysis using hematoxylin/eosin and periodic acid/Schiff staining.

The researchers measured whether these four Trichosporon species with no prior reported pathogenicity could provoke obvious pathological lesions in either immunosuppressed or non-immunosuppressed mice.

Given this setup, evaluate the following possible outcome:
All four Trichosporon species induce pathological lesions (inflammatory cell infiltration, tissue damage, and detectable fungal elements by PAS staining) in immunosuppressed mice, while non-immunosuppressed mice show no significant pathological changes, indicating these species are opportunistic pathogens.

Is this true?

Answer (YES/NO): NO